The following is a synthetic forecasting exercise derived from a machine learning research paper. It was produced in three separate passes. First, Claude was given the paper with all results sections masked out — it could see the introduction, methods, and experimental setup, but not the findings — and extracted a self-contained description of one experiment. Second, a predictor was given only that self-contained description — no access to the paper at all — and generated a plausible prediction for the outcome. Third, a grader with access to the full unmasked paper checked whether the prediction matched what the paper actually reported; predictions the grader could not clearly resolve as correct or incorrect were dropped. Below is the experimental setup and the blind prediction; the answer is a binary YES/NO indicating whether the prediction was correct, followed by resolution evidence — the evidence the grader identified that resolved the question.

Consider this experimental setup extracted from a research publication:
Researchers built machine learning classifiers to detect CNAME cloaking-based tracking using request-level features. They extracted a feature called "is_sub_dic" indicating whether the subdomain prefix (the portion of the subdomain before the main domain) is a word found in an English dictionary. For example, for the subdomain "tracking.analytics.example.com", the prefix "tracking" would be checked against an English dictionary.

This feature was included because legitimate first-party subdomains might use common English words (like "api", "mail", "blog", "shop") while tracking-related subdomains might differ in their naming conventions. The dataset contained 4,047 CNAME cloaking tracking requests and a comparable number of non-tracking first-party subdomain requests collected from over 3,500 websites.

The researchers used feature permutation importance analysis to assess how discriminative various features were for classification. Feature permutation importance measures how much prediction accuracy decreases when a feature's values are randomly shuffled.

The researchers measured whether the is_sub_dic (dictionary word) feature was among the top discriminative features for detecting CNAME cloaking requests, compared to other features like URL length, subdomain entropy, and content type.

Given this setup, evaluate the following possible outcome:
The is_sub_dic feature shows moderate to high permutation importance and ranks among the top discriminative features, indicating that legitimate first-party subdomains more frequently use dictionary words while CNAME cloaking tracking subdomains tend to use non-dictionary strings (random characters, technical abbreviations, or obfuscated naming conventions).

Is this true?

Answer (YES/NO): NO